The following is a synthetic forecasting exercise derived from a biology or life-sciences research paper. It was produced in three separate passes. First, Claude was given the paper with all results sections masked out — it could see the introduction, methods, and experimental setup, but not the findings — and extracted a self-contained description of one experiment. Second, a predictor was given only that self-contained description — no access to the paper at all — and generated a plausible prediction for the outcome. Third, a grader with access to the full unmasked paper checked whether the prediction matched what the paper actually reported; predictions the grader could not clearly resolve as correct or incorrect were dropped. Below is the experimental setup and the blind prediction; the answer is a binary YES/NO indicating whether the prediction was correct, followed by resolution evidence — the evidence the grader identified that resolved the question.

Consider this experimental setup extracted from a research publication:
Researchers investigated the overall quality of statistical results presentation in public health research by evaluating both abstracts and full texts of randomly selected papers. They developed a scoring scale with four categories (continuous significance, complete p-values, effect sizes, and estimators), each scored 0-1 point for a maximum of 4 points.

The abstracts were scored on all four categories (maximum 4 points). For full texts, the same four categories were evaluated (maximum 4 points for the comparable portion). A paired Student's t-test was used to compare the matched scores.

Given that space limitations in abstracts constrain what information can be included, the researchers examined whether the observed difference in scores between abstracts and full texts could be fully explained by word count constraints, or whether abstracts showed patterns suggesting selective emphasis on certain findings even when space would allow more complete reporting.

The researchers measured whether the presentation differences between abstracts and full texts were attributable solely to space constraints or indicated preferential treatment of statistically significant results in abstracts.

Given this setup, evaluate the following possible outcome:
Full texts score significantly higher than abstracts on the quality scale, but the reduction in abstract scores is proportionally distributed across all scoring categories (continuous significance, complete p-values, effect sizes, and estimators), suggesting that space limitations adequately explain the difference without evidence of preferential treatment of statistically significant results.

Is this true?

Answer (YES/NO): NO